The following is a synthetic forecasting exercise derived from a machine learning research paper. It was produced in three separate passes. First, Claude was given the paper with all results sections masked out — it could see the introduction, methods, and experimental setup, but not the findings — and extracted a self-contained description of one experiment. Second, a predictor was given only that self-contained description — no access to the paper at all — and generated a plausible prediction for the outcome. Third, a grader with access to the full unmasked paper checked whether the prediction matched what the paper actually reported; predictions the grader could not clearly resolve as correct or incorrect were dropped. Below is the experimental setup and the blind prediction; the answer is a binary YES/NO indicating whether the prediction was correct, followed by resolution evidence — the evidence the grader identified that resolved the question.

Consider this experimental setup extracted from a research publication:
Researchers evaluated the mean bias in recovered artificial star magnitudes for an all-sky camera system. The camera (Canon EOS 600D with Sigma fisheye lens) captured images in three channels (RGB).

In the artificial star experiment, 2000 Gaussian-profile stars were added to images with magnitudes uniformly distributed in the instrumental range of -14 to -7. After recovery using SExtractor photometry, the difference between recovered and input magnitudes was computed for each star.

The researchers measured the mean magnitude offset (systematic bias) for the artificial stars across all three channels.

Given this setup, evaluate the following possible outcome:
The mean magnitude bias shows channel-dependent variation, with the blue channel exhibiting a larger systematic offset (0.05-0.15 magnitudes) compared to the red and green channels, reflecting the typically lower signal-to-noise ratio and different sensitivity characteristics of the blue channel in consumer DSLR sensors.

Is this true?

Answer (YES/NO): NO